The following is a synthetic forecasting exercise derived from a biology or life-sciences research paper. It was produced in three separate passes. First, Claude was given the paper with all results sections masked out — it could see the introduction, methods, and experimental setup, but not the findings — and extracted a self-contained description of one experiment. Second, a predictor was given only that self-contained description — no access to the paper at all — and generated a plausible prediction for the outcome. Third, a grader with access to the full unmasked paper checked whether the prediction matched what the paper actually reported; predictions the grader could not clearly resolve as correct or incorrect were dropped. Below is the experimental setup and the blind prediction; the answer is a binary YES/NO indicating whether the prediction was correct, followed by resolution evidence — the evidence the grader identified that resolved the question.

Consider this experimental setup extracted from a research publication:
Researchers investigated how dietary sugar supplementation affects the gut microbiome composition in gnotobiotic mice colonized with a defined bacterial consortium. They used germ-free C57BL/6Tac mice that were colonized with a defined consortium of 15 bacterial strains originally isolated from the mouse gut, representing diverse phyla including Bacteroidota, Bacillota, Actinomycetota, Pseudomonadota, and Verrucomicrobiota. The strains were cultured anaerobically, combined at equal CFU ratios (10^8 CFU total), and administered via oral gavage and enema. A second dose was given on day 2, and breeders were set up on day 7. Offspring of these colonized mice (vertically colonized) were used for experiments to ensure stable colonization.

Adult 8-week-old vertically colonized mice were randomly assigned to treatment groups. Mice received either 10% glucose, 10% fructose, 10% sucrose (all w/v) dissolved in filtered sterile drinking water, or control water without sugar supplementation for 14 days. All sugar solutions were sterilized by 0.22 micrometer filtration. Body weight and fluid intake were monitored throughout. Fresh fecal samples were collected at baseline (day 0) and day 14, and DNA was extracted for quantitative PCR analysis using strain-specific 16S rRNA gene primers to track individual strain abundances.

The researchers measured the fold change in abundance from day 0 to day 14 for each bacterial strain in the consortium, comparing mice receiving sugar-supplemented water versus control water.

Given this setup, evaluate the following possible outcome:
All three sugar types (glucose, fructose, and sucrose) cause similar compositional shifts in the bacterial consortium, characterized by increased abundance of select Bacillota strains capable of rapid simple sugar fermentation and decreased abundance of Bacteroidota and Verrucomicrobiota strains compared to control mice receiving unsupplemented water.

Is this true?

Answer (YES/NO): NO